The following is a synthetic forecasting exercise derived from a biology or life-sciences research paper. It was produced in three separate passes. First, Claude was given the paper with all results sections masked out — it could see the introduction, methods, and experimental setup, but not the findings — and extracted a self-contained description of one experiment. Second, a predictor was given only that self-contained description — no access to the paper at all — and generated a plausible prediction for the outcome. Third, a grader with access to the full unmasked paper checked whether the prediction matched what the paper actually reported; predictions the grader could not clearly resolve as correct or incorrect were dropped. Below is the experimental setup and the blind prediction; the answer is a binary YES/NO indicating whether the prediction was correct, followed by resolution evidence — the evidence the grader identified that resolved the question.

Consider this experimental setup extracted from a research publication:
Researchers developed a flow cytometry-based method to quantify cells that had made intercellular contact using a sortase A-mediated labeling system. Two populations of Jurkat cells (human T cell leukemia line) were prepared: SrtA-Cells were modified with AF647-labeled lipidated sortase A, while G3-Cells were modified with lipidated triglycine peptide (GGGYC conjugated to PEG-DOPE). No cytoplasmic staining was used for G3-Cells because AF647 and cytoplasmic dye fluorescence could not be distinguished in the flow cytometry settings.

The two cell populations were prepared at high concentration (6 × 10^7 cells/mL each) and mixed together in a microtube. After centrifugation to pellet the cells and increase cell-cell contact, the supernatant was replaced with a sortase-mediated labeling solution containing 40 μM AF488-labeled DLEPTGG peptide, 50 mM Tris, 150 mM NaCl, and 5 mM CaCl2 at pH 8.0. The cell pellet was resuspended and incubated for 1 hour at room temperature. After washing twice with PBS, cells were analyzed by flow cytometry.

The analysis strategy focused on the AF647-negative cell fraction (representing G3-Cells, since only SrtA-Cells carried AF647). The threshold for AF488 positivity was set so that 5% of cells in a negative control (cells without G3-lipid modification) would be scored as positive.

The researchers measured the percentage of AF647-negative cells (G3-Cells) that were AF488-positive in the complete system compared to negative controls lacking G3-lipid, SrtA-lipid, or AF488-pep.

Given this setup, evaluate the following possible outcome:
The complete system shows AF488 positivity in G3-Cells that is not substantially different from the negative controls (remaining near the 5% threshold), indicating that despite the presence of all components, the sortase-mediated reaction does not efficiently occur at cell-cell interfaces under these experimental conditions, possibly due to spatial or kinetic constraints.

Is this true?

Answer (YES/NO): NO